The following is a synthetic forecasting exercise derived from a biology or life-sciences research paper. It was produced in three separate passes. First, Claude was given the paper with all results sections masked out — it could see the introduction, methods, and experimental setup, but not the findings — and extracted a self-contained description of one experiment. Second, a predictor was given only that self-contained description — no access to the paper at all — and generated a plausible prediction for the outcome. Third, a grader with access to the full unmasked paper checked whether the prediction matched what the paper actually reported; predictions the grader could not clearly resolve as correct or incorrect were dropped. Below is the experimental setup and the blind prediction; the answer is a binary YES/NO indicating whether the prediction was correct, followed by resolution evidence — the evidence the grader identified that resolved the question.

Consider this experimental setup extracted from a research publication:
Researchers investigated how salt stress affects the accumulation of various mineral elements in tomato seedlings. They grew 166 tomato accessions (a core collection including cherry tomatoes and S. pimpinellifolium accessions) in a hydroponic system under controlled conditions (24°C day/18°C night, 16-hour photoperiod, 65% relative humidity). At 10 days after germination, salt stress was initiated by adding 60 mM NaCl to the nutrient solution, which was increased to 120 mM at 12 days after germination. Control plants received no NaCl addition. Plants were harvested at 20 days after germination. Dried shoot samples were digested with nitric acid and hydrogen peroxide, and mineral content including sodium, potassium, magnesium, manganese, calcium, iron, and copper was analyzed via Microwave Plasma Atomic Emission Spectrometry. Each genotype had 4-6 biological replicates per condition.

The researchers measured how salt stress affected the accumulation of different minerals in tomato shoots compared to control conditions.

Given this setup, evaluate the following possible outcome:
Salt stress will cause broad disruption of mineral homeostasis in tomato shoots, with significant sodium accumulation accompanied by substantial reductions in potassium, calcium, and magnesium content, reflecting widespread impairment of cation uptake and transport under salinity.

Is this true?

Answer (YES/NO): YES